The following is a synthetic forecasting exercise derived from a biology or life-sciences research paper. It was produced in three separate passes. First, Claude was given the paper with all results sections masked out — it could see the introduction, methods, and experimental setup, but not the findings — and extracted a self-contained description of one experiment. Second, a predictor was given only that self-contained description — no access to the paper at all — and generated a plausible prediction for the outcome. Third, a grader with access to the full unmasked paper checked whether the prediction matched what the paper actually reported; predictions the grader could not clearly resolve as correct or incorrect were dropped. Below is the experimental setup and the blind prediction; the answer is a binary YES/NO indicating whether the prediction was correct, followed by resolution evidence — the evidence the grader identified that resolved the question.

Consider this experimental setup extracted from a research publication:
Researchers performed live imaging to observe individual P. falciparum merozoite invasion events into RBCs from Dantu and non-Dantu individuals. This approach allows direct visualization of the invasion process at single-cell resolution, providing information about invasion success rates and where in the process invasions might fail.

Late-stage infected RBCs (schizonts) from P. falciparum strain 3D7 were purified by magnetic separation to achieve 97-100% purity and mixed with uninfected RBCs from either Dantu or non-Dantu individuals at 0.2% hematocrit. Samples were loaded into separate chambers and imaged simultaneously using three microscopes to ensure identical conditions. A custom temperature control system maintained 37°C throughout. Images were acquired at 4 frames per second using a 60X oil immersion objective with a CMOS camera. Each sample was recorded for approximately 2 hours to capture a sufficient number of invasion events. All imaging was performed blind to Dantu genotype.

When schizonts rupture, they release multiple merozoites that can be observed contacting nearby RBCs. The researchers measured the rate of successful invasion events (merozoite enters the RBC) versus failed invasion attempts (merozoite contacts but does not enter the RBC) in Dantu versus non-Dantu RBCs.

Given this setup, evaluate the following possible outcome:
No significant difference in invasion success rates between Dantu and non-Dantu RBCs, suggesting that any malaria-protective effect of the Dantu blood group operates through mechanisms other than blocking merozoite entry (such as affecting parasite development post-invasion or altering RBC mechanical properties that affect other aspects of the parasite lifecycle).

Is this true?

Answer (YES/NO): NO